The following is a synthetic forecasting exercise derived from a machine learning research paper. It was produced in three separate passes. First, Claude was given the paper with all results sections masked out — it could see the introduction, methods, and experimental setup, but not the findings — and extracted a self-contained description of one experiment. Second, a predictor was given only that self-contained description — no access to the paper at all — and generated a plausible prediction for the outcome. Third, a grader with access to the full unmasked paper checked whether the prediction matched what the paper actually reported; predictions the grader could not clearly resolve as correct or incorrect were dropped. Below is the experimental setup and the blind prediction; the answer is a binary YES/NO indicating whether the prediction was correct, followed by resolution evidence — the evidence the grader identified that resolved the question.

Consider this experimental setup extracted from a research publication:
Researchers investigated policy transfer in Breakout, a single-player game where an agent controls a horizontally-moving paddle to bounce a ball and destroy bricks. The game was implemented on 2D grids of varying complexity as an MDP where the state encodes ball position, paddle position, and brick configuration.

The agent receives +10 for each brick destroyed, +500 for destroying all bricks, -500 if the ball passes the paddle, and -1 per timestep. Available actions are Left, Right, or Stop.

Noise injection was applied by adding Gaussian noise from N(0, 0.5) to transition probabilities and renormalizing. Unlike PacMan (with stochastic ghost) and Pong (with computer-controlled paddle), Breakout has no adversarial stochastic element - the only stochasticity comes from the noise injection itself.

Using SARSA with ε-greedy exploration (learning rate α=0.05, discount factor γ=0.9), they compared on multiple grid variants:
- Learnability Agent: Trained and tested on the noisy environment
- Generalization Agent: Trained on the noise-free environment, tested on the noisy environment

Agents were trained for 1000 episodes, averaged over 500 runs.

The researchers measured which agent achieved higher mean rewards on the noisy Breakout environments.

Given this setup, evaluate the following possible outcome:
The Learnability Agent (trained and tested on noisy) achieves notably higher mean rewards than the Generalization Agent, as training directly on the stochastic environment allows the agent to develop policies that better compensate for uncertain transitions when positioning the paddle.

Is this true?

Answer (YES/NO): NO